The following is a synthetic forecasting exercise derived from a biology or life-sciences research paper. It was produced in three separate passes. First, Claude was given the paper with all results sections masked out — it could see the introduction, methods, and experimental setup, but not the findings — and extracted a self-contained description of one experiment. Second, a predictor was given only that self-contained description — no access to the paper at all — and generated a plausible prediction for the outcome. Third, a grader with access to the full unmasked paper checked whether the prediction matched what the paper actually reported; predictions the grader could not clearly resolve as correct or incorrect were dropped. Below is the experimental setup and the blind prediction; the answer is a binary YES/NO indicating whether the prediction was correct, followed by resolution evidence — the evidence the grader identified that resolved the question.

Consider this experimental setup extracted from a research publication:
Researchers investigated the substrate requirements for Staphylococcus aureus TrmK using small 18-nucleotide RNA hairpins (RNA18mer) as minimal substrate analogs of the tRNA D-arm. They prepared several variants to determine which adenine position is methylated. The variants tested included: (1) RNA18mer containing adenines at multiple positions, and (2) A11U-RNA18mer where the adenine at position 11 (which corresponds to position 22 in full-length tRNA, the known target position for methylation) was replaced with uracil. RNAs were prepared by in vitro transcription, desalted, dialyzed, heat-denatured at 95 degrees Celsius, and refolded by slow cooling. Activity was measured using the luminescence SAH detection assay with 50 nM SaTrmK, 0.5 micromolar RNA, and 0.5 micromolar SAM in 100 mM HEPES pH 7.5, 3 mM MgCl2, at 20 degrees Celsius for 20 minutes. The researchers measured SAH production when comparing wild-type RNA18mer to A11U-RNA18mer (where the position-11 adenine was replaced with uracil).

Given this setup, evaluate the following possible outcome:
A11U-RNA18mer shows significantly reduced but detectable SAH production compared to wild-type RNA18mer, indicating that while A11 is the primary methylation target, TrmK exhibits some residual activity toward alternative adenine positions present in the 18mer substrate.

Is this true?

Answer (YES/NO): NO